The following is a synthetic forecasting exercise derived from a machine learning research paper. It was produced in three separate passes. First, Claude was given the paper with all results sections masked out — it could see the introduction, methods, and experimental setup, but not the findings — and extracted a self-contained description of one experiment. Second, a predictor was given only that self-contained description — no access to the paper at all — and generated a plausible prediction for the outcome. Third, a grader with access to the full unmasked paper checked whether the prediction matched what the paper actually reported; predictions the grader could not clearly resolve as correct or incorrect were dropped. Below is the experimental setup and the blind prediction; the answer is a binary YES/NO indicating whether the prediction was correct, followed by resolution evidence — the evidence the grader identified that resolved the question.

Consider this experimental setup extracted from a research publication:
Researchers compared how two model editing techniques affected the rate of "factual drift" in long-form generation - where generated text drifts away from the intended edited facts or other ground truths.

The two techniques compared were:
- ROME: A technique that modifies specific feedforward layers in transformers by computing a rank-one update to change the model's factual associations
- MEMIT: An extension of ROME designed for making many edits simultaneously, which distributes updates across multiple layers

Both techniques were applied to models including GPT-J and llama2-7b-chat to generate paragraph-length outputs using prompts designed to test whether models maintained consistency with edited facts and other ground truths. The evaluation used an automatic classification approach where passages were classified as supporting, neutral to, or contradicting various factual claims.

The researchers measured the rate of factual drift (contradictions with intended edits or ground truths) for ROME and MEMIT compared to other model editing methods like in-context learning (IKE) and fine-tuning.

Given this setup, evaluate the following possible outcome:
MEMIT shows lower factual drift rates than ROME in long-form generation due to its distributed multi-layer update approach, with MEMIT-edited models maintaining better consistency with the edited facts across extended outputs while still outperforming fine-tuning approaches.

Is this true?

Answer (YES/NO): NO